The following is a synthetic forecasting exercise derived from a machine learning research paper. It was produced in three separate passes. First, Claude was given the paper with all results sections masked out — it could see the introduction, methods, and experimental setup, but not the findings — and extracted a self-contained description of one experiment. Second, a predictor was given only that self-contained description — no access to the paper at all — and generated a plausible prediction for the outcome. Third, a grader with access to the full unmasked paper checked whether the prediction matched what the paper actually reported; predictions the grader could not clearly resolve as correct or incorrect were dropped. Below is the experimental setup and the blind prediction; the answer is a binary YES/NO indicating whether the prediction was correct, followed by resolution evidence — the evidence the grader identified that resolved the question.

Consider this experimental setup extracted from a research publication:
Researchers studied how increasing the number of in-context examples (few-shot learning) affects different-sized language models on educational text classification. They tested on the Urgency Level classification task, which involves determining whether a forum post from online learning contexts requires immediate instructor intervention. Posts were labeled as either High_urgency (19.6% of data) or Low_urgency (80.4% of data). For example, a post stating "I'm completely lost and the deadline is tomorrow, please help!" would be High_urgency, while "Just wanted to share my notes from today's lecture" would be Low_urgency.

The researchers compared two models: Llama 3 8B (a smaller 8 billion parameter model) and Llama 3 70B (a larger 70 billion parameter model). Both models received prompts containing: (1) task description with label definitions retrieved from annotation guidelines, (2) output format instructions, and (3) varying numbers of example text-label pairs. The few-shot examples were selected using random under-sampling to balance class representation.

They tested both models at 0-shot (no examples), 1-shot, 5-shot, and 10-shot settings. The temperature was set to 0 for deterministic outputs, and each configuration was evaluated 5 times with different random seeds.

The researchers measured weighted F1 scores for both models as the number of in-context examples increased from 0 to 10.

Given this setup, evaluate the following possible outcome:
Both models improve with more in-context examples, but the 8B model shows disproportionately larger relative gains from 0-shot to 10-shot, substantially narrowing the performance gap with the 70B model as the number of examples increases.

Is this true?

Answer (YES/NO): NO